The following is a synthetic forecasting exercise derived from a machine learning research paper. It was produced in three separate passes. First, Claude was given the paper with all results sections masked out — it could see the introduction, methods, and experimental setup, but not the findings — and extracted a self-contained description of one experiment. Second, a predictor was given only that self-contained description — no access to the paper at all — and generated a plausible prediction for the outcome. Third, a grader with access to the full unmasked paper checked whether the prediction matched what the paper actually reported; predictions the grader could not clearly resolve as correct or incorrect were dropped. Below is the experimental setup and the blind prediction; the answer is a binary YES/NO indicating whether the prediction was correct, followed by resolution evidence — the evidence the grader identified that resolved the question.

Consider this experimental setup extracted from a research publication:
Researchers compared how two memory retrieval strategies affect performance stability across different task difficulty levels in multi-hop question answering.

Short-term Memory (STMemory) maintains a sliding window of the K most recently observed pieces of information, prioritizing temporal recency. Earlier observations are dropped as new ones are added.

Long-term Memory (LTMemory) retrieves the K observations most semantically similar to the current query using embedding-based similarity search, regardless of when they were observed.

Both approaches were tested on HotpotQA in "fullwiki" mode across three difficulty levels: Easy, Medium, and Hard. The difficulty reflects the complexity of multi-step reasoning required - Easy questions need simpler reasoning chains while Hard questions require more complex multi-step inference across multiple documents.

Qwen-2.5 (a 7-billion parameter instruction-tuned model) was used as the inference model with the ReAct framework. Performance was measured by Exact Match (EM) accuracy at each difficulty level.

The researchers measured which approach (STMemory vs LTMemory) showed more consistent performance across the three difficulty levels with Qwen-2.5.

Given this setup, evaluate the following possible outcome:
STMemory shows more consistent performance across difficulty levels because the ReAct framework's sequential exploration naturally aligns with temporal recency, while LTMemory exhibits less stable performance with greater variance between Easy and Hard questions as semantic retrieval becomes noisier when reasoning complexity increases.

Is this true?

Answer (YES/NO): NO